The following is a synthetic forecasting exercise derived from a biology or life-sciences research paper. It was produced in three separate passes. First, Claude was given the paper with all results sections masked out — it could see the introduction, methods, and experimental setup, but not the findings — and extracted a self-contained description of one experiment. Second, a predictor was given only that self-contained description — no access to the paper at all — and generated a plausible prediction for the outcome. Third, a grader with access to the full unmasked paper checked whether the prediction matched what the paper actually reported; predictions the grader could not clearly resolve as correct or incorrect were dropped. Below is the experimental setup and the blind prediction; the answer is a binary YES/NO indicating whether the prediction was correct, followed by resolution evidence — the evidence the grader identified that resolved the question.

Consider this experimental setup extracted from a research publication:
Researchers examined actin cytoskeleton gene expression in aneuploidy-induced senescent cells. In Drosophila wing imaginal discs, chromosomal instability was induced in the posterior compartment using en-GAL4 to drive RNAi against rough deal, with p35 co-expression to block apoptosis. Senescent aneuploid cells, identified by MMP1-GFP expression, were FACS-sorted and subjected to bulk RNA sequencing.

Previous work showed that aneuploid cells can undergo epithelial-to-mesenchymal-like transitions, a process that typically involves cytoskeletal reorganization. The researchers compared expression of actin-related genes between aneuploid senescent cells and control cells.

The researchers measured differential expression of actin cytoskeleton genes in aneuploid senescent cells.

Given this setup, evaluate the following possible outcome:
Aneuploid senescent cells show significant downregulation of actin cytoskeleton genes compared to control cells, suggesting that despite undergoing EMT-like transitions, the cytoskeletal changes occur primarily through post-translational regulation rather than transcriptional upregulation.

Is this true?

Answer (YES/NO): NO